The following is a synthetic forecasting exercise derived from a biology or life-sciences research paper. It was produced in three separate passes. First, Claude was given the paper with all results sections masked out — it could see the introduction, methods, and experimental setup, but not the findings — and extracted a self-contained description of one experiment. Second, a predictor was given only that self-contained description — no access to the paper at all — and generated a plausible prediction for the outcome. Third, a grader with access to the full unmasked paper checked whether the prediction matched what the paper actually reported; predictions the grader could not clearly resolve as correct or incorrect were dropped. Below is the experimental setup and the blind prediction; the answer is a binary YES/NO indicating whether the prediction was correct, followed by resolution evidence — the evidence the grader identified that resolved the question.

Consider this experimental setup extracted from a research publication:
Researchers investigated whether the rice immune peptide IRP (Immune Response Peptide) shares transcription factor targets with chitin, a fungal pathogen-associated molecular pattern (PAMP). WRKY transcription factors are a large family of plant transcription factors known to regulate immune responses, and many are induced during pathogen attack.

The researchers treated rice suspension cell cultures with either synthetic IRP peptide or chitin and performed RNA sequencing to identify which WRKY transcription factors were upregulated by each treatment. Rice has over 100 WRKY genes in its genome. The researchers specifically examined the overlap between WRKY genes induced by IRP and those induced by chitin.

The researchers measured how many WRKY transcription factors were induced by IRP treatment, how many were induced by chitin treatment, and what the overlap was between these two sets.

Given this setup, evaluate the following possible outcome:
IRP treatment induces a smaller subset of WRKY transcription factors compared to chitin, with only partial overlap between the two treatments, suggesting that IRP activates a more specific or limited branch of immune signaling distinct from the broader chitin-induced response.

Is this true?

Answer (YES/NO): NO